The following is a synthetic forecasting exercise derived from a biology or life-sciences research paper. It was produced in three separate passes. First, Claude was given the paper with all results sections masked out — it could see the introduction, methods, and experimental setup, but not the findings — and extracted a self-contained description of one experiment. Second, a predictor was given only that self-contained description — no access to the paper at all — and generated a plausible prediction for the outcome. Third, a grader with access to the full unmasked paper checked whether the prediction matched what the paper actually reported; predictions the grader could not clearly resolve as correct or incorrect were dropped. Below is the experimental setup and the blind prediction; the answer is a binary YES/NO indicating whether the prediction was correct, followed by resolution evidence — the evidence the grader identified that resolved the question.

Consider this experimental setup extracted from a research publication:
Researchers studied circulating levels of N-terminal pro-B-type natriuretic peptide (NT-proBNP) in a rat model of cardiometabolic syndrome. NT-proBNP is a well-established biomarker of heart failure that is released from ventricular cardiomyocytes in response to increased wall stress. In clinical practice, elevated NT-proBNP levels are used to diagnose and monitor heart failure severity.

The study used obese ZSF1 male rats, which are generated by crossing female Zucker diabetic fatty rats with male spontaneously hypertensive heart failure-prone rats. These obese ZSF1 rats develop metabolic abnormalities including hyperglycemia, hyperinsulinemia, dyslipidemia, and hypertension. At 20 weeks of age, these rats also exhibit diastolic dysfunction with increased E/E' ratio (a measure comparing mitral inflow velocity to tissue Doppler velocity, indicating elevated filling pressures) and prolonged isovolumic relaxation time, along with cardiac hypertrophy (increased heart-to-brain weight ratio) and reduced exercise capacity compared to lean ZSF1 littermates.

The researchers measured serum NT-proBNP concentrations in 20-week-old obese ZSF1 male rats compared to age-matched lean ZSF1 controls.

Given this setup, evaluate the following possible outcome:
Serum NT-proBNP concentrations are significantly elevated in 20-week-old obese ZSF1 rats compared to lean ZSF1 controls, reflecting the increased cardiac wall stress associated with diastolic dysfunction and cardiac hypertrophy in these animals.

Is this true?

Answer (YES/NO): NO